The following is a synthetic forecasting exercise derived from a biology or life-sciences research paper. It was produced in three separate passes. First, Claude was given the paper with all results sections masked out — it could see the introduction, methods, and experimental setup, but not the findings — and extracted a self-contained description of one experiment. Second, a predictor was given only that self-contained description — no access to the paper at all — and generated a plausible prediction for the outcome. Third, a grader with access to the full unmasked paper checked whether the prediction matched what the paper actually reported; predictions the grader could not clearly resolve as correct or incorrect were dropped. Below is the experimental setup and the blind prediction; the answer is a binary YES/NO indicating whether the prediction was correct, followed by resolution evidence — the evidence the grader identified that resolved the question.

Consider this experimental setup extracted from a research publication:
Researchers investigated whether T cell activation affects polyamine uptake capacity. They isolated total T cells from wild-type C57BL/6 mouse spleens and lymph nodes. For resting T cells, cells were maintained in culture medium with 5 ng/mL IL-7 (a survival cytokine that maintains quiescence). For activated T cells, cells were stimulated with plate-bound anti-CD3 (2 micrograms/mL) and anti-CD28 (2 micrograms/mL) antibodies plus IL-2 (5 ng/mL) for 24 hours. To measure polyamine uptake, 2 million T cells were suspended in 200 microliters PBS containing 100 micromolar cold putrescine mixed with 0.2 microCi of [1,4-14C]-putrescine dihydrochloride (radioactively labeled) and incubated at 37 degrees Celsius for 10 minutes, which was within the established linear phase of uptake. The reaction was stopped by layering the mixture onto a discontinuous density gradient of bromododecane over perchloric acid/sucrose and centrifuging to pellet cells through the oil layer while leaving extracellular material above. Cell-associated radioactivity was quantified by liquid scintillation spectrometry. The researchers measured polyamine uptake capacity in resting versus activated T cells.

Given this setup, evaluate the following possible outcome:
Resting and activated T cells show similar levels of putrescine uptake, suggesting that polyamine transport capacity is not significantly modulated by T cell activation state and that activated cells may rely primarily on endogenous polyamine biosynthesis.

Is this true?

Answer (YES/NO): NO